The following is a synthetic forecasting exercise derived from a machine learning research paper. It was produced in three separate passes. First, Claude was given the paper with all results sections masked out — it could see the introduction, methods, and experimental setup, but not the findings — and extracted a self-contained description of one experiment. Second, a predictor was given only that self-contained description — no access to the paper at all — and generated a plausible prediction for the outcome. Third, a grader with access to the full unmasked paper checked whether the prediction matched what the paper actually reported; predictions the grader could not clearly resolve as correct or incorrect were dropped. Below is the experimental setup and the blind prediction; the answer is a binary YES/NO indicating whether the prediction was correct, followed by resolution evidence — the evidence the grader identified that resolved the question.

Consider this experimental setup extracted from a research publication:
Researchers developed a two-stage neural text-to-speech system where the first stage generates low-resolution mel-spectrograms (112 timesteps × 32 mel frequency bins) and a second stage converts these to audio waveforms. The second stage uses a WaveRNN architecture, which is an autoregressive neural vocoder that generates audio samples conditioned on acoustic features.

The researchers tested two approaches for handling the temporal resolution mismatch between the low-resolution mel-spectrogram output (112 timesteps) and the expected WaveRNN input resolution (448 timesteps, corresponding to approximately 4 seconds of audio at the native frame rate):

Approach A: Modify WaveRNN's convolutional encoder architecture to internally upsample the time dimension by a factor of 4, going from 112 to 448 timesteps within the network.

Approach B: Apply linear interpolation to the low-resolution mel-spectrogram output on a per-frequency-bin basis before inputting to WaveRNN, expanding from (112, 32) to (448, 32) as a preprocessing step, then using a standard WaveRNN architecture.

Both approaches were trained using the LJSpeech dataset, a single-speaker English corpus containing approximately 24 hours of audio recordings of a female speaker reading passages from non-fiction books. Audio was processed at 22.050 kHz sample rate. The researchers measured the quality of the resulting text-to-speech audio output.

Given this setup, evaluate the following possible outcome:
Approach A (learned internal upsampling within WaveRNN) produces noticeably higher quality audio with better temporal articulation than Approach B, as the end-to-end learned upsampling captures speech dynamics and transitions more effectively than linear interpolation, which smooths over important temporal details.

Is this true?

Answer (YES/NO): NO